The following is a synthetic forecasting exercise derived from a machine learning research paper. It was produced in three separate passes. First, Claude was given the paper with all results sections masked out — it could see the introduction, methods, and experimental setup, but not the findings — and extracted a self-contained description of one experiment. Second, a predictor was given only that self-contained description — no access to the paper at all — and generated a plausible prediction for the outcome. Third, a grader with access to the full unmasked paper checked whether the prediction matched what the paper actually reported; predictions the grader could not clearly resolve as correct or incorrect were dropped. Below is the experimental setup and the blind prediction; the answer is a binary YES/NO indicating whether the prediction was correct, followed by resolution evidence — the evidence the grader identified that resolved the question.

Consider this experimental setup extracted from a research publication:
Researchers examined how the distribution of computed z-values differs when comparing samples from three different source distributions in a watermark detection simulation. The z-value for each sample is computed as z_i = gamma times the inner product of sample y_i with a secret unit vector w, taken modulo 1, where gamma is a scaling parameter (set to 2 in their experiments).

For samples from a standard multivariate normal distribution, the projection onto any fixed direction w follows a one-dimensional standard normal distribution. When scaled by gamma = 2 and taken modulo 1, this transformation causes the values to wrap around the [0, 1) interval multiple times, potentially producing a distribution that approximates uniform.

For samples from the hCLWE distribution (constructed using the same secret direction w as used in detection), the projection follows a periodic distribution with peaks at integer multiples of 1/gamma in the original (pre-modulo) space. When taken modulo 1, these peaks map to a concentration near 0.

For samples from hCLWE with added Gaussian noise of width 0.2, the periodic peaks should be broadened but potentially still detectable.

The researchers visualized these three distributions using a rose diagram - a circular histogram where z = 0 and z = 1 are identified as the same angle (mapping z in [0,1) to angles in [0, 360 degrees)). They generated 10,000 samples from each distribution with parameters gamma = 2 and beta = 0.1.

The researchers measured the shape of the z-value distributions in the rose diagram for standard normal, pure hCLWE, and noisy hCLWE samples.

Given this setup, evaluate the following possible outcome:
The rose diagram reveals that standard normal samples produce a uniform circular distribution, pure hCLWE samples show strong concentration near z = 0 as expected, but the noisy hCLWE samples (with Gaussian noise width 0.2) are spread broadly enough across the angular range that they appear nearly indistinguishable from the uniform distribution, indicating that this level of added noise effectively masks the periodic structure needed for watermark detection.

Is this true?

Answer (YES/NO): NO